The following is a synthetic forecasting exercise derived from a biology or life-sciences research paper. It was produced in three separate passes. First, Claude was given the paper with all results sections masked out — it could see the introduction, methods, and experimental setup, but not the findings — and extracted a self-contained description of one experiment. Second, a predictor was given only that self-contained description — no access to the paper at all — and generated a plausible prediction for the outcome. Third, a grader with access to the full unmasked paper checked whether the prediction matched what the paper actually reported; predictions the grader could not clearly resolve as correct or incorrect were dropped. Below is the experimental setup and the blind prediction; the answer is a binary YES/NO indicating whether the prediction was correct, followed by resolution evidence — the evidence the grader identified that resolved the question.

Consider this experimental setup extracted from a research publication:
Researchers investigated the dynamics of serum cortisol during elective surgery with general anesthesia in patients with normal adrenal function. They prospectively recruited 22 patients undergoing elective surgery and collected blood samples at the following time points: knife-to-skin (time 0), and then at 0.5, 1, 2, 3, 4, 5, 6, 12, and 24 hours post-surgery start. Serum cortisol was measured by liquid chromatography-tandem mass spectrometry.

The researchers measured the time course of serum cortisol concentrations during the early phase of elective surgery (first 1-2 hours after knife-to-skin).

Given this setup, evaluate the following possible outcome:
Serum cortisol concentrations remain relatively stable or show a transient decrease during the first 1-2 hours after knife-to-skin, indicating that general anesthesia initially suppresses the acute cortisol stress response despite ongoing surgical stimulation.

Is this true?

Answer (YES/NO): YES